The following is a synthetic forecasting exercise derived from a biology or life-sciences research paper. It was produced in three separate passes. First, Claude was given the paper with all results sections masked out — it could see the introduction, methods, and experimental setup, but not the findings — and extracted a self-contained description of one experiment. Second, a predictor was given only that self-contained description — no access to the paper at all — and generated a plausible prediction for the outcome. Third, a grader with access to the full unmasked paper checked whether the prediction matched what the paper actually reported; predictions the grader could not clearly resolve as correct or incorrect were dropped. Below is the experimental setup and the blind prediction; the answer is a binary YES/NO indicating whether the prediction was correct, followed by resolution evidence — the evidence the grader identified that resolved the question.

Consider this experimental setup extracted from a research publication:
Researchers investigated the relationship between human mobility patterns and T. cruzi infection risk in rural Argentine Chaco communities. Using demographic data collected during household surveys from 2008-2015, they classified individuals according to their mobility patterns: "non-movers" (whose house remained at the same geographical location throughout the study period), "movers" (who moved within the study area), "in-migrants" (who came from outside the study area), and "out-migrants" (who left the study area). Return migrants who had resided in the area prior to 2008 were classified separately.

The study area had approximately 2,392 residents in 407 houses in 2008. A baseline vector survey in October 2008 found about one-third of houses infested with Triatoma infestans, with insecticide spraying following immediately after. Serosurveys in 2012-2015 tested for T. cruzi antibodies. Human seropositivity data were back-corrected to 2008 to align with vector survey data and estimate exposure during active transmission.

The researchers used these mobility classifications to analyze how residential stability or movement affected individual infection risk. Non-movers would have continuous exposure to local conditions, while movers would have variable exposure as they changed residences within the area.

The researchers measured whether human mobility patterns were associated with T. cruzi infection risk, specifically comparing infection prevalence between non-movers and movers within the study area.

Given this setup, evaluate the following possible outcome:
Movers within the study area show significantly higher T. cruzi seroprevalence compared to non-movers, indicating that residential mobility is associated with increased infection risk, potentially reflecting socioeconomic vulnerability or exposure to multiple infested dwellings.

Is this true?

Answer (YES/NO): NO